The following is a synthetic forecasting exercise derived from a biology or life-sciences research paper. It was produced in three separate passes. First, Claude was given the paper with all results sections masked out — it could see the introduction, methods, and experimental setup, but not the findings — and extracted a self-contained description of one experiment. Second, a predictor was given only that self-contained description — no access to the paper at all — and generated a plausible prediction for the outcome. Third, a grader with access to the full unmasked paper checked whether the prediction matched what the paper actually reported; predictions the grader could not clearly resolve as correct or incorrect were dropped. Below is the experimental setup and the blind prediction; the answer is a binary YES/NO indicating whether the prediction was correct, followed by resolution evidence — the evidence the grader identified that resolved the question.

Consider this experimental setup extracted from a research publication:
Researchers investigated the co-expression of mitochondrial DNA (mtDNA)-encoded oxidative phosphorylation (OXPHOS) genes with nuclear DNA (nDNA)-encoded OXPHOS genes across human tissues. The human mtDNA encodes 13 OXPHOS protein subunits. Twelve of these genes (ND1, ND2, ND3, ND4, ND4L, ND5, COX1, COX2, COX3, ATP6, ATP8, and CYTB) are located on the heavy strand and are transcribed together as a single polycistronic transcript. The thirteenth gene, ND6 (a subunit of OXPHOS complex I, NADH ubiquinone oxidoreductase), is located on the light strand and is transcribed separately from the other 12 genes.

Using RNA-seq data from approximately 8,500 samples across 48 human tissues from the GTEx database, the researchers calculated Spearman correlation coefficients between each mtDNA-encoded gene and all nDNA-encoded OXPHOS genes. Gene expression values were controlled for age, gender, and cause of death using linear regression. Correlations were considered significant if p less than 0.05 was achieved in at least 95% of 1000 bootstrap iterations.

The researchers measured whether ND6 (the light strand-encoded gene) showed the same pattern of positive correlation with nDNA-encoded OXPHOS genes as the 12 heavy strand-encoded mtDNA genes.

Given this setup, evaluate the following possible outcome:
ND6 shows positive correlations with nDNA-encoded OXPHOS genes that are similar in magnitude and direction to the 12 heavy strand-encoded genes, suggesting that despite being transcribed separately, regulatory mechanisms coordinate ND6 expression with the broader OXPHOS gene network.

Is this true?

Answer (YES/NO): YES